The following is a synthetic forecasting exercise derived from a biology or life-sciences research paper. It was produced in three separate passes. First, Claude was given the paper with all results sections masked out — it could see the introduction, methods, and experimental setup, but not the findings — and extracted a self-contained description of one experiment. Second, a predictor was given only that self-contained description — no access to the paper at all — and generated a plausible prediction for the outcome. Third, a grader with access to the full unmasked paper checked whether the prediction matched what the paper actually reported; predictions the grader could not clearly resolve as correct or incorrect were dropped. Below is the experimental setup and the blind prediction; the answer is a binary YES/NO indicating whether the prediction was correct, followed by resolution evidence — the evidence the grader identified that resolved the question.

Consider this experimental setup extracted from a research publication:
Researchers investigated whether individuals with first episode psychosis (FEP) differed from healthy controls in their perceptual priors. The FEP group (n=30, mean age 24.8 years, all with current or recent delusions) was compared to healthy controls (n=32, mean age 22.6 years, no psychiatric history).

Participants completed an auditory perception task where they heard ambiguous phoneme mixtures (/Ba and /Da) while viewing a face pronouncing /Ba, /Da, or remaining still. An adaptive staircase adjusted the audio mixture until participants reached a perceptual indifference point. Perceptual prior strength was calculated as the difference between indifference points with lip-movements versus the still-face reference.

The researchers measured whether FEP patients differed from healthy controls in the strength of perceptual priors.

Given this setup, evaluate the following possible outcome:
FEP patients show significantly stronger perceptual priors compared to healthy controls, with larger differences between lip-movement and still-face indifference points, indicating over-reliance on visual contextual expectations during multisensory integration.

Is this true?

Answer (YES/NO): NO